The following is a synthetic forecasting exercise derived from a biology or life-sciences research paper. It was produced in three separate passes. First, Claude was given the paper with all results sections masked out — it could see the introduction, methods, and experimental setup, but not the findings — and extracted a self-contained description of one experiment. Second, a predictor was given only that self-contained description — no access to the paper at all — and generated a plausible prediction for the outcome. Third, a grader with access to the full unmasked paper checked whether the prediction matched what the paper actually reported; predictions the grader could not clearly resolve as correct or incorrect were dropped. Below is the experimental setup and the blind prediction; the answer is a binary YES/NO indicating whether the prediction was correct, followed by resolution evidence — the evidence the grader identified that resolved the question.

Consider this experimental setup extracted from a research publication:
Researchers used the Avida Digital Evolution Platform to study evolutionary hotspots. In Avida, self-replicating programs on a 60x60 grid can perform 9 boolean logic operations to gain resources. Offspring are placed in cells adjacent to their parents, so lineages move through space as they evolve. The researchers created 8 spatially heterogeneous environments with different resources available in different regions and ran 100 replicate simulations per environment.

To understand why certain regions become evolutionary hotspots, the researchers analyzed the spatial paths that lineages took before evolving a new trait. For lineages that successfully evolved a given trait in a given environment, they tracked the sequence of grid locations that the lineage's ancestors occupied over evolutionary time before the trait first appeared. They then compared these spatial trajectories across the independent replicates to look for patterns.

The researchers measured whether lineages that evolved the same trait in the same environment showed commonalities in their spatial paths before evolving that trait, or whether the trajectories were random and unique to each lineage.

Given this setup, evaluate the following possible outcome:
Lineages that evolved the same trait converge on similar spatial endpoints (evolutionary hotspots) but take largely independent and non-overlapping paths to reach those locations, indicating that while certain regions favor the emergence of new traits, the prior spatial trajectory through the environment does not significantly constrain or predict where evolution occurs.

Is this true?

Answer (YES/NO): NO